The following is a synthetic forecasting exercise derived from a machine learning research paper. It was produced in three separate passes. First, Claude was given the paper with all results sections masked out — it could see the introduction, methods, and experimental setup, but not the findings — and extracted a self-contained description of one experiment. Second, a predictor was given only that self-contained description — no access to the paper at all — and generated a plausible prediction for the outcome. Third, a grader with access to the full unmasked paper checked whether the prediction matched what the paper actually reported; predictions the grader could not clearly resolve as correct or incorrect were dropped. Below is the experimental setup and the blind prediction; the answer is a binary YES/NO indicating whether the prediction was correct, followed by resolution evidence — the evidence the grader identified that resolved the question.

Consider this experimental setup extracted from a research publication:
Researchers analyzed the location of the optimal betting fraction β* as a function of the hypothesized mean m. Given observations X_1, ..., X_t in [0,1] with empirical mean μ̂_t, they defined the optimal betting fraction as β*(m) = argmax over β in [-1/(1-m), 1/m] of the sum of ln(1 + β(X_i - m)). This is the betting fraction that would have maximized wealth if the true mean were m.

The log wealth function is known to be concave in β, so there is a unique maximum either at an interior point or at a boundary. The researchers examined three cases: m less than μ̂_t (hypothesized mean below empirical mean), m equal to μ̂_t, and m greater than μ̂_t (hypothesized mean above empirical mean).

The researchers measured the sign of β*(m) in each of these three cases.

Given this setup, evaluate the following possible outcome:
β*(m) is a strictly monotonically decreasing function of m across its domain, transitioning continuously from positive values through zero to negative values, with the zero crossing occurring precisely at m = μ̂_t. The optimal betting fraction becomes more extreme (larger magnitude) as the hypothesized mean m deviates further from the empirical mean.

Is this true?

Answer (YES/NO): NO